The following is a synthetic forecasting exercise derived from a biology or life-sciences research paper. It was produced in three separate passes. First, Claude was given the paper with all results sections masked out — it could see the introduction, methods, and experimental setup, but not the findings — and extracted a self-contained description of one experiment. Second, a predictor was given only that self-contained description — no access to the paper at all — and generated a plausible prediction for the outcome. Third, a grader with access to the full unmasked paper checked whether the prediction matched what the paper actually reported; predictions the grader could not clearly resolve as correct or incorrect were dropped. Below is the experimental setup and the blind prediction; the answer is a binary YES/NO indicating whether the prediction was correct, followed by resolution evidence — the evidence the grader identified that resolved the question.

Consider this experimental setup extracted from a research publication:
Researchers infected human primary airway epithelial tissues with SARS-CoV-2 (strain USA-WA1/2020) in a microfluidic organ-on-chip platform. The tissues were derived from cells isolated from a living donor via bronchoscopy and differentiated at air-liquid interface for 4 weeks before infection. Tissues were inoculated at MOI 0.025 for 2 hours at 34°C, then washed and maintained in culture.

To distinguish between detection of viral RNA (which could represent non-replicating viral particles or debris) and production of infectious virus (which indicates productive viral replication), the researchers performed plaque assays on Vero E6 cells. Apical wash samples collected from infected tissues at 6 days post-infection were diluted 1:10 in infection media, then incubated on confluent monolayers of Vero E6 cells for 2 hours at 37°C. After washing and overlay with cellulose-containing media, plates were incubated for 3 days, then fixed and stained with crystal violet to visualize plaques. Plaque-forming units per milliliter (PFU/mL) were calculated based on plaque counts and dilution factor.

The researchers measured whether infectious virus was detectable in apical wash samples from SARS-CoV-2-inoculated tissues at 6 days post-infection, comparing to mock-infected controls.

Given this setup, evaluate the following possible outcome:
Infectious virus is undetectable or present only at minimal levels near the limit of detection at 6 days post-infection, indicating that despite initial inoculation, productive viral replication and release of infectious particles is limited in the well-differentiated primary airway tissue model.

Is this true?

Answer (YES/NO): NO